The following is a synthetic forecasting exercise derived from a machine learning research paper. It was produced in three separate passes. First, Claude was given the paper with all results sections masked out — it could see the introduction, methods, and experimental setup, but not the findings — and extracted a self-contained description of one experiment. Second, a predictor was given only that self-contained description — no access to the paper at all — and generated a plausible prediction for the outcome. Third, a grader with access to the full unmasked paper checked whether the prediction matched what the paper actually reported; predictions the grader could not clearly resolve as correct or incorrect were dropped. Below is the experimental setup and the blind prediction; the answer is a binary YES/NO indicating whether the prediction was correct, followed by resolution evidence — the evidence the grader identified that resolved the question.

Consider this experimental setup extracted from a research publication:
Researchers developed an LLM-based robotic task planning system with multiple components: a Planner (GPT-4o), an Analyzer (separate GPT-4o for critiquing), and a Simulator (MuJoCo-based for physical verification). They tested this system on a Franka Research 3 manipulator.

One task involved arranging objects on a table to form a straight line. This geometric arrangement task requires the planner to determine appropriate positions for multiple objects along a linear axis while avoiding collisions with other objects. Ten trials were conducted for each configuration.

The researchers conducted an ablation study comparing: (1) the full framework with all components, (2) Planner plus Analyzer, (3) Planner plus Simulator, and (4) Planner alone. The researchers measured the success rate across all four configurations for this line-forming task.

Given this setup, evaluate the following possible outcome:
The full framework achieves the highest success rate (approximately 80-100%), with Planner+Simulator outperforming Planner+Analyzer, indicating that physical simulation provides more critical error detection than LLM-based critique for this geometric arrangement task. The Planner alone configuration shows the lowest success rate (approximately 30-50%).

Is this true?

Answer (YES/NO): NO